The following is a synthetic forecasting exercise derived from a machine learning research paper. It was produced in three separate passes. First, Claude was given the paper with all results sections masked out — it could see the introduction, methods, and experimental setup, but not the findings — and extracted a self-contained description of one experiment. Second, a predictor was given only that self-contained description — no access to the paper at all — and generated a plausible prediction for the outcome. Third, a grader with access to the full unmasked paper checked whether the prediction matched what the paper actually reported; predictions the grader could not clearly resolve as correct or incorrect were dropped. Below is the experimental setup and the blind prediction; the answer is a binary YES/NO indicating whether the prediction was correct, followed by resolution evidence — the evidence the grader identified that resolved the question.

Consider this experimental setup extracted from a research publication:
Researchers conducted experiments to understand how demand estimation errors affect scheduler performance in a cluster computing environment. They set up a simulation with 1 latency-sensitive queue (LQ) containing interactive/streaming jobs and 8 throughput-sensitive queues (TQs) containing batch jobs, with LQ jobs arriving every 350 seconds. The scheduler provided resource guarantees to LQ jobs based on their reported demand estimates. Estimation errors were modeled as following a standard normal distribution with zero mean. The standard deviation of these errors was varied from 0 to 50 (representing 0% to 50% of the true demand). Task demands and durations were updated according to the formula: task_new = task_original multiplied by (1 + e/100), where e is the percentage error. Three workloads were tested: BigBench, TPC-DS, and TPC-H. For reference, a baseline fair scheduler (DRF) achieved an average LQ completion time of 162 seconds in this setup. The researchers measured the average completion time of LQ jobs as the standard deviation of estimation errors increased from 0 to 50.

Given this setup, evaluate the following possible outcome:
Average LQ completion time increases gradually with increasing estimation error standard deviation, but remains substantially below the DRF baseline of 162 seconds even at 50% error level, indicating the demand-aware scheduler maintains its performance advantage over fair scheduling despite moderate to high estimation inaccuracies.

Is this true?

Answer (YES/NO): YES